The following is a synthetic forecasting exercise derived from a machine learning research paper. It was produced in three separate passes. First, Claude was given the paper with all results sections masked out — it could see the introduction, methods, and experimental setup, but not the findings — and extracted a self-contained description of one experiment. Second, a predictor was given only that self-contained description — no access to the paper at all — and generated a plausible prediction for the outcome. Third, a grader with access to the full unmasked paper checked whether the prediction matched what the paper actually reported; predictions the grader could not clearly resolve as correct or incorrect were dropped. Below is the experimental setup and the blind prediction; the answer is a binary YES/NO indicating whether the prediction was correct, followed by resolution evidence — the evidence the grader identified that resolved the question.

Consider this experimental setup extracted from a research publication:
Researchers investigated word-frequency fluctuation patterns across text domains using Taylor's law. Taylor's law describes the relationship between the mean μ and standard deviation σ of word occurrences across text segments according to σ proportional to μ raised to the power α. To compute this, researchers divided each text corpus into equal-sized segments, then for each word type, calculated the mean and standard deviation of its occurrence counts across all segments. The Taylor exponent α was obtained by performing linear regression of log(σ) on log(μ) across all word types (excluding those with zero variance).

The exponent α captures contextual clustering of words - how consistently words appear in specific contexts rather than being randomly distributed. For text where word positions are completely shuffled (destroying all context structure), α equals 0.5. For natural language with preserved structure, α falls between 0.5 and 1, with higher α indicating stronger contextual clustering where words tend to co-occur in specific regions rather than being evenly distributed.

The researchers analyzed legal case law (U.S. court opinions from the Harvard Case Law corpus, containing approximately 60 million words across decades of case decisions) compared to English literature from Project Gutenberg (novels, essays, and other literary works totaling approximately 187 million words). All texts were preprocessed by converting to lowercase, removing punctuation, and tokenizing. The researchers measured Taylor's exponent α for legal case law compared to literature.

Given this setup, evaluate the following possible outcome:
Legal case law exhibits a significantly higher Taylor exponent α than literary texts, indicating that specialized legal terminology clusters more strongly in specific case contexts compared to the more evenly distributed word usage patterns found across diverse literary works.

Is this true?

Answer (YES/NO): YES